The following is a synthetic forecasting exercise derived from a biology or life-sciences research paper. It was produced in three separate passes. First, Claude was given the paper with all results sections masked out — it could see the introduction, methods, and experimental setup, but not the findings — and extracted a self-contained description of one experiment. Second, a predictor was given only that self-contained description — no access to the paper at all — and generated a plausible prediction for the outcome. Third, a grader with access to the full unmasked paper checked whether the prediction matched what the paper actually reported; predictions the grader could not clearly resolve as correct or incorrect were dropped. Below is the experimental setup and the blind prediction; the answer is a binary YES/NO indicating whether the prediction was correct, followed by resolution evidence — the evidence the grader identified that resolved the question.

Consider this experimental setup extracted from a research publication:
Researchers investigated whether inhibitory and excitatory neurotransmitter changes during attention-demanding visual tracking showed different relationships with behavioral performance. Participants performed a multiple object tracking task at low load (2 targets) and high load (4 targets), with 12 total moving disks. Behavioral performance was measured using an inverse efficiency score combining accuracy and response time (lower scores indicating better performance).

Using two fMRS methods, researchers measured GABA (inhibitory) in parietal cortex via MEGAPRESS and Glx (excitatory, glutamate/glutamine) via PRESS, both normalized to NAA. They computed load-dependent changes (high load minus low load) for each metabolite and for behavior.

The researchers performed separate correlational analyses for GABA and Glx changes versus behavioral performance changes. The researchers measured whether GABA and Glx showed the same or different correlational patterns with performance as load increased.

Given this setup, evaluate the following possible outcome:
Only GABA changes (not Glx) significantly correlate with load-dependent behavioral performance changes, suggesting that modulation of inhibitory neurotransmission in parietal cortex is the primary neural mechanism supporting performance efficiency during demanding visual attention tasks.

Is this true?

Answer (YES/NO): NO